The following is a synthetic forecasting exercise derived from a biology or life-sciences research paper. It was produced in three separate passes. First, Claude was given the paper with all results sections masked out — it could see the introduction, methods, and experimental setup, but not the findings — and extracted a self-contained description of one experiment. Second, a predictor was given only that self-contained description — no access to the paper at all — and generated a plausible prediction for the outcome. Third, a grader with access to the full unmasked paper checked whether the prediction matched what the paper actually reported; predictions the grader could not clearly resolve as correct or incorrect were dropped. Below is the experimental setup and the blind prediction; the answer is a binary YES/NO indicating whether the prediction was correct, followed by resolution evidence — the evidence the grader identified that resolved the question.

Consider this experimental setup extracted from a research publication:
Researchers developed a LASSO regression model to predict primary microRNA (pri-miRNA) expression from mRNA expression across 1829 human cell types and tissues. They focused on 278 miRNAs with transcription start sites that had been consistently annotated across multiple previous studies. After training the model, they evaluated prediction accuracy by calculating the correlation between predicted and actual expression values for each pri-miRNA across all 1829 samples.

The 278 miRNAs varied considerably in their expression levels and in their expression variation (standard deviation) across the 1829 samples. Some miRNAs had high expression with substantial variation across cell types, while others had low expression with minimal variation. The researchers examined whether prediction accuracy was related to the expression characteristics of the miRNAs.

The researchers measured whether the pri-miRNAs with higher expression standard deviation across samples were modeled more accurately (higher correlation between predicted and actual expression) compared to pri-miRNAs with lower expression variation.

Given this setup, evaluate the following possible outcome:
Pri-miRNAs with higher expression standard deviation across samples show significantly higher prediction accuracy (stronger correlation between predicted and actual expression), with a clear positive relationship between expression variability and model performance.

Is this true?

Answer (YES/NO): YES